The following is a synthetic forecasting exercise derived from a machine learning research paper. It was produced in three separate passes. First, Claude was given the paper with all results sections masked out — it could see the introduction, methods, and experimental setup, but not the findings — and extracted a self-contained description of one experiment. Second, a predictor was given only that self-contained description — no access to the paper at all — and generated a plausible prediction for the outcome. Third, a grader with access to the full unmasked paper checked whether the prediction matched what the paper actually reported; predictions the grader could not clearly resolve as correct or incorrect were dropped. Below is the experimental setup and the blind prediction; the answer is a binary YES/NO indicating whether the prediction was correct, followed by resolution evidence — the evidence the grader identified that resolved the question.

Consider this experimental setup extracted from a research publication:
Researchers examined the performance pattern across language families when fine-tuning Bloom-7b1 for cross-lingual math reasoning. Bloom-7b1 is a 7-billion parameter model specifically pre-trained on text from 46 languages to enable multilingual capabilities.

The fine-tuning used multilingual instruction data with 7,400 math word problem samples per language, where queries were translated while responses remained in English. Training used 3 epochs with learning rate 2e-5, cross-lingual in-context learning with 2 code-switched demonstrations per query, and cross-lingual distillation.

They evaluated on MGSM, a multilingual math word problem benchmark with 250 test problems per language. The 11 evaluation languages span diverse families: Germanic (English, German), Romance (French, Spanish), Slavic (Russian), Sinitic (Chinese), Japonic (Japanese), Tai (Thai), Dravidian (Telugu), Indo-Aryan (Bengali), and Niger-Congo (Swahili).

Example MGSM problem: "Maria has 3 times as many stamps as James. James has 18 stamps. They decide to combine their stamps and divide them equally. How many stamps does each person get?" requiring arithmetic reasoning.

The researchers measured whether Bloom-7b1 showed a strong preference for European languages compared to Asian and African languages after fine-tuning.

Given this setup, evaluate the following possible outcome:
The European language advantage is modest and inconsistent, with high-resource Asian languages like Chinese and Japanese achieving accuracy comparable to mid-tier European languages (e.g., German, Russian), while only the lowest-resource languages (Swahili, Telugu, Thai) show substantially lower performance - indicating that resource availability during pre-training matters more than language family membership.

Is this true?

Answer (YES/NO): NO